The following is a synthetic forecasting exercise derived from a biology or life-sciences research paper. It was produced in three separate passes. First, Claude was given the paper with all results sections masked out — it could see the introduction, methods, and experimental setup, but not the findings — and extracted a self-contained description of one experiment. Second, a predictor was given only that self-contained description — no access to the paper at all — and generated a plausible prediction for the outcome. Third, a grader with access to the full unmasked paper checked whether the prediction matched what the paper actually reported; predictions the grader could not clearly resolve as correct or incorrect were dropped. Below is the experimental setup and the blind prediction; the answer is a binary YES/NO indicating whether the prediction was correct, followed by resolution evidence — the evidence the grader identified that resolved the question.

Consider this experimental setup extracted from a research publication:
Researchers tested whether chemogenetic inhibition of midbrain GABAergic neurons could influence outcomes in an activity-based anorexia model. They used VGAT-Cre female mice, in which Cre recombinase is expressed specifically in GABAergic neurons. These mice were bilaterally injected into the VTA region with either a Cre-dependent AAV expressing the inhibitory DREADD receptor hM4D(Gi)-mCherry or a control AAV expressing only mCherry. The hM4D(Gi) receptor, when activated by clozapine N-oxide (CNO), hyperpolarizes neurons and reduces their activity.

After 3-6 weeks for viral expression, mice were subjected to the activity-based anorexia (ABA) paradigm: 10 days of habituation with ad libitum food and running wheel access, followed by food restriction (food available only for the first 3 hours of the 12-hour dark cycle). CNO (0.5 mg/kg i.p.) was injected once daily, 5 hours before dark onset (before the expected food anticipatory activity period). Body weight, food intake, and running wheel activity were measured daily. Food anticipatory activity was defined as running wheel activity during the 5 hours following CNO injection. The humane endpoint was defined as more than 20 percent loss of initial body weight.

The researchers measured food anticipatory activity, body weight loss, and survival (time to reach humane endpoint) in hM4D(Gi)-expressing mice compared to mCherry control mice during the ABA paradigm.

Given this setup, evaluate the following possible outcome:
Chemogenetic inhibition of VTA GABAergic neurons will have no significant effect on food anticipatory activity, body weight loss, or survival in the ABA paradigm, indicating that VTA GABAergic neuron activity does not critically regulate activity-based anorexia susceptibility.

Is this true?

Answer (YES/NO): NO